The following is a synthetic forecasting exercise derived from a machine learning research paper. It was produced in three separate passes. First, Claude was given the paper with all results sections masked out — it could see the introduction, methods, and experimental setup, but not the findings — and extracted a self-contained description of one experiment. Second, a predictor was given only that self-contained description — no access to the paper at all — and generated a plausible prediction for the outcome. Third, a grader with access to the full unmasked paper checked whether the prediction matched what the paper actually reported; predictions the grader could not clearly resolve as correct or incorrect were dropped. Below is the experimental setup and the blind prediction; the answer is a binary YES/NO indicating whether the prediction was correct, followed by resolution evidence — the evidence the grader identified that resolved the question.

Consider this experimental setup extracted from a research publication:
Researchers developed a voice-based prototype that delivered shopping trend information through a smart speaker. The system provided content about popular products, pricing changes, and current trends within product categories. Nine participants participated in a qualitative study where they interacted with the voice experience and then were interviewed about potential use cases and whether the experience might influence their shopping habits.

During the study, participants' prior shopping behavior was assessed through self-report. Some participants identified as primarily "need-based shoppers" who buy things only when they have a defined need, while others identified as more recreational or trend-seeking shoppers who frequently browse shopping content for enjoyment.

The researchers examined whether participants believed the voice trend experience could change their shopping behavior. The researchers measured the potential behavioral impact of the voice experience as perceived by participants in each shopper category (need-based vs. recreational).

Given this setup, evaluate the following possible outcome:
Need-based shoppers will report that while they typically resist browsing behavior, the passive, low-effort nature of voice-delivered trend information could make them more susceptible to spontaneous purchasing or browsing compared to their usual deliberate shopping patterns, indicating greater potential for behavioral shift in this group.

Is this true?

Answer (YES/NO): NO